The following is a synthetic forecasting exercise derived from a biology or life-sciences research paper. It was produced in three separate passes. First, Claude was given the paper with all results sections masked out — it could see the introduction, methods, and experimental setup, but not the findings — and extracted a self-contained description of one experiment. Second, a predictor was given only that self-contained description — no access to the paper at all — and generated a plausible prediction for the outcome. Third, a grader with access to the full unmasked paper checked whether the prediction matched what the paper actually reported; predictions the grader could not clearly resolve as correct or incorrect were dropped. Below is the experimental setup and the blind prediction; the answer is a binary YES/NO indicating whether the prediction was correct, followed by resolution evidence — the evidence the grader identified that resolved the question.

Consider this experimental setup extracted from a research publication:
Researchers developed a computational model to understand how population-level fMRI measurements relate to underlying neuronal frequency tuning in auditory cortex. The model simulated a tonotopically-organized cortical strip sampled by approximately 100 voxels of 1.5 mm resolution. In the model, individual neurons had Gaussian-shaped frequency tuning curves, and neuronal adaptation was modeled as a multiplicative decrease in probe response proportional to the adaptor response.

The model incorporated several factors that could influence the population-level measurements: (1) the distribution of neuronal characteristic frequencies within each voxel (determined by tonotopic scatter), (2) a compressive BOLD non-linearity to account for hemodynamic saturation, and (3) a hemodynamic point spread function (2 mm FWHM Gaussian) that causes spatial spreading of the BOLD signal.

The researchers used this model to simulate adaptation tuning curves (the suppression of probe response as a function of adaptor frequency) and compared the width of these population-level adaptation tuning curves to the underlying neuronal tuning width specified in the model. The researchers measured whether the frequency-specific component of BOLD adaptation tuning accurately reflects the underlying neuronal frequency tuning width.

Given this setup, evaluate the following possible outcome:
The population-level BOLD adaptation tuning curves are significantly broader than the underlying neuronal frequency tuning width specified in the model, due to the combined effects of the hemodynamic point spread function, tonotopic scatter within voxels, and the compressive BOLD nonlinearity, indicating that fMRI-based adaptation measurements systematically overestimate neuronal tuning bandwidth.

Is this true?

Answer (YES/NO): YES